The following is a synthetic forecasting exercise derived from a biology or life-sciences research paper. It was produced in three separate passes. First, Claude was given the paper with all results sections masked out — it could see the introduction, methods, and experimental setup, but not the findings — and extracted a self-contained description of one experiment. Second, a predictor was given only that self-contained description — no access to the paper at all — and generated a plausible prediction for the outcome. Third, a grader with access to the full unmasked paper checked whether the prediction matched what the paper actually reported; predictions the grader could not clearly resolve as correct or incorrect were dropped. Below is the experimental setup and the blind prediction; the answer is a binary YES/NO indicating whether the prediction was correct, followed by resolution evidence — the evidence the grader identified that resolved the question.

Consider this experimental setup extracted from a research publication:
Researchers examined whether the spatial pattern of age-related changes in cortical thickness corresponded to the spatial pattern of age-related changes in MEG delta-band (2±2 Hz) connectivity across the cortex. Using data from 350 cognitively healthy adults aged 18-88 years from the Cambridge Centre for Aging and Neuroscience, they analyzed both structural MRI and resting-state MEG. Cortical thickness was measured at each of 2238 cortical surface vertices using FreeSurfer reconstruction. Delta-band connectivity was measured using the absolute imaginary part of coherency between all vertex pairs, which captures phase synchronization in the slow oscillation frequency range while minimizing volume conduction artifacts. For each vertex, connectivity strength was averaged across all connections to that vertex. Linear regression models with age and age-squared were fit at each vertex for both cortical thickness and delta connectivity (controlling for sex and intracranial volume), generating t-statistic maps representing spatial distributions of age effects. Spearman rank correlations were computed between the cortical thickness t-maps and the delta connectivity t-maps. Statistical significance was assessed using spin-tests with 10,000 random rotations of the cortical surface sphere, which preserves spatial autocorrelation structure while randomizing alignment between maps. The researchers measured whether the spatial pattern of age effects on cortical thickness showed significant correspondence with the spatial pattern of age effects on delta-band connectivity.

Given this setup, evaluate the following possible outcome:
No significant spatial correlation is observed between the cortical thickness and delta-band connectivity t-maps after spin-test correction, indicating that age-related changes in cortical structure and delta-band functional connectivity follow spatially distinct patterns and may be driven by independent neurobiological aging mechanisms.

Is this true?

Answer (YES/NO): NO